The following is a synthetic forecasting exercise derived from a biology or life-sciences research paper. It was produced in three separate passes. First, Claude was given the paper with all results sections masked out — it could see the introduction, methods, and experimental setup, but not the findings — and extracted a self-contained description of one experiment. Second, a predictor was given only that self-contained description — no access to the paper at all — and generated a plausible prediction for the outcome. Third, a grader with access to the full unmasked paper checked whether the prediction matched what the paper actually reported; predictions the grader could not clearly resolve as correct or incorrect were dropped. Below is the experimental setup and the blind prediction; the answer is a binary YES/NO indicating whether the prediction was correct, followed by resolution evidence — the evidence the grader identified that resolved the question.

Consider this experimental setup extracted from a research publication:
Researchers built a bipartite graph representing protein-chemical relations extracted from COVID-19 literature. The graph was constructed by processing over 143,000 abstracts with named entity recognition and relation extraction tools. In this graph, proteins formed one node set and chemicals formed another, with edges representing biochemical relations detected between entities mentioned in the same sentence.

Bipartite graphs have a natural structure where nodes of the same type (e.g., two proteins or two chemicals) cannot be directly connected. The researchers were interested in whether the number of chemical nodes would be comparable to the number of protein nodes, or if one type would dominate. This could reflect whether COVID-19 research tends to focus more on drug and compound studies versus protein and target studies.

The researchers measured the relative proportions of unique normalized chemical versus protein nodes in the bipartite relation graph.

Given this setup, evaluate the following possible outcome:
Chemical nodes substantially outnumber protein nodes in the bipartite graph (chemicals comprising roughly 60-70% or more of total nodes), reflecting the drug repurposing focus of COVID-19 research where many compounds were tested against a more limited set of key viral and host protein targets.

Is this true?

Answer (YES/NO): NO